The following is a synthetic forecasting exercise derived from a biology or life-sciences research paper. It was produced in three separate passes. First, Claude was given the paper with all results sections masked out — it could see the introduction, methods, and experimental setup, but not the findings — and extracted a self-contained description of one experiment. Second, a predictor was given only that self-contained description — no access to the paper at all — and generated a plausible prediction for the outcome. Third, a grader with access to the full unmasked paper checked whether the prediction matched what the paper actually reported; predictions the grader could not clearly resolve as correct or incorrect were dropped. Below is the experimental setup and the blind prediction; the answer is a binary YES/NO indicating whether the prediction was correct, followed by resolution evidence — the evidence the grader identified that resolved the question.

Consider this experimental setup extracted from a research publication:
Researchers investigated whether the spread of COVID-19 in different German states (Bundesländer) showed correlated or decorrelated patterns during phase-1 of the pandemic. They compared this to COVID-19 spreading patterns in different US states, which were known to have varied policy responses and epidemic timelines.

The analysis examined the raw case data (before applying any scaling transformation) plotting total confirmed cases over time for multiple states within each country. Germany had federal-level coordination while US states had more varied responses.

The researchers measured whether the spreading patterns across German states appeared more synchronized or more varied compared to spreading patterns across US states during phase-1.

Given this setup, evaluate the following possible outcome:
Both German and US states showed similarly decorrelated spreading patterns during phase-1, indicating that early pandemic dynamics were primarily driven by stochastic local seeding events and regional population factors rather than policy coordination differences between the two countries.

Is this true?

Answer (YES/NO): NO